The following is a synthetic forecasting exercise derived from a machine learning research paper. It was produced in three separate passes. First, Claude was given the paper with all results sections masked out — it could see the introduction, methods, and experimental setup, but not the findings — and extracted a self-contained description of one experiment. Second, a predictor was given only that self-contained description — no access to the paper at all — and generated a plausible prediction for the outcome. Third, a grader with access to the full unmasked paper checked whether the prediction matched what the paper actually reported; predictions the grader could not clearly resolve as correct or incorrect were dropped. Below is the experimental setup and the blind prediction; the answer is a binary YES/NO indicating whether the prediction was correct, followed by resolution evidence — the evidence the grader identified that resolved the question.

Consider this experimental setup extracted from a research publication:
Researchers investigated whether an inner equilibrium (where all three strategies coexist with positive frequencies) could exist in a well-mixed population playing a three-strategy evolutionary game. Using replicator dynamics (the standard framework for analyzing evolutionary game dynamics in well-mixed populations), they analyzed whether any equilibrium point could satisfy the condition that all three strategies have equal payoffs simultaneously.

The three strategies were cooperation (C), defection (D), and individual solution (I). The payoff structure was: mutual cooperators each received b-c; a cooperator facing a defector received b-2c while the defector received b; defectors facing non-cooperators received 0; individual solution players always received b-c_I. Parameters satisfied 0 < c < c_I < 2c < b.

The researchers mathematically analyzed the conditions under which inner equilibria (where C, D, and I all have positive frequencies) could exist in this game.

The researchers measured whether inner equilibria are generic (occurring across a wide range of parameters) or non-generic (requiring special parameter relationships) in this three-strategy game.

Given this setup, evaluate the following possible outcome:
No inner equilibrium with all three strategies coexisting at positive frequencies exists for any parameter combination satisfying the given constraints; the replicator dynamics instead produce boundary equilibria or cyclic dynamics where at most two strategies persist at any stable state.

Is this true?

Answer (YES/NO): NO